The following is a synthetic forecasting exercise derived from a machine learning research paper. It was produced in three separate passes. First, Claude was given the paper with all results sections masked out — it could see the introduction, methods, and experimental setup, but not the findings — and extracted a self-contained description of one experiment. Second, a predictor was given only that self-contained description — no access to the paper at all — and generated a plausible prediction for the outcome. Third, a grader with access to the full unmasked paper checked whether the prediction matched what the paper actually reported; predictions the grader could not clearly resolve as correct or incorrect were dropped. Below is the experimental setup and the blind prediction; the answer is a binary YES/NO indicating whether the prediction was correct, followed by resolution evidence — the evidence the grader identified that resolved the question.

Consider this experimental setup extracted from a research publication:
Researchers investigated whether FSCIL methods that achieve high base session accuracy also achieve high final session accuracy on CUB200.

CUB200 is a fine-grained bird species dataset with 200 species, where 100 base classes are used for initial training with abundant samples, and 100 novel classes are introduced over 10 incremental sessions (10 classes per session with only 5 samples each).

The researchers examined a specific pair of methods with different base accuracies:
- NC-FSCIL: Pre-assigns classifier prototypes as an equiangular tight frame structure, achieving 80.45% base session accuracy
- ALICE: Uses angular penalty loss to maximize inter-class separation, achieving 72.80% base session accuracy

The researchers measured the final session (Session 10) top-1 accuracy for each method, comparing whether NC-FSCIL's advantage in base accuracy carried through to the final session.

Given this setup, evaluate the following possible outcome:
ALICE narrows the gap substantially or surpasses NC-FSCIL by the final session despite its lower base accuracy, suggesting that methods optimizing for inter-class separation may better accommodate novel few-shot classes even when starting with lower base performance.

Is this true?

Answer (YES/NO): YES